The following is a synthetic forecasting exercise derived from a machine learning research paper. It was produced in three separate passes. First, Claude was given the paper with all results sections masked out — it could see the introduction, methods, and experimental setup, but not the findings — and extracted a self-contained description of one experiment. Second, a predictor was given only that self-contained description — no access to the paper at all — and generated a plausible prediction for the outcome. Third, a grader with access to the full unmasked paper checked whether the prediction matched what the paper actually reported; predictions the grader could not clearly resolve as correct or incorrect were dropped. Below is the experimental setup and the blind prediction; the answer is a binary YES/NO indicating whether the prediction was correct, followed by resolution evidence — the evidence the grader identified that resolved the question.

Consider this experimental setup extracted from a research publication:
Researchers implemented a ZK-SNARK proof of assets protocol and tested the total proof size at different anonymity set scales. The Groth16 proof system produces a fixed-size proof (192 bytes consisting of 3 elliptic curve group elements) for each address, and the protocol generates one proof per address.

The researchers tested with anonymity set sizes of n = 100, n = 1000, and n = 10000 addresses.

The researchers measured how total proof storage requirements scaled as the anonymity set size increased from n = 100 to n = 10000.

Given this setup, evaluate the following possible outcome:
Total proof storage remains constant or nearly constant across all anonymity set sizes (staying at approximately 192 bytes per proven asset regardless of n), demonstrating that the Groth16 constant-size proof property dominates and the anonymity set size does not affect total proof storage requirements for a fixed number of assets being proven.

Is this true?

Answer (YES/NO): NO